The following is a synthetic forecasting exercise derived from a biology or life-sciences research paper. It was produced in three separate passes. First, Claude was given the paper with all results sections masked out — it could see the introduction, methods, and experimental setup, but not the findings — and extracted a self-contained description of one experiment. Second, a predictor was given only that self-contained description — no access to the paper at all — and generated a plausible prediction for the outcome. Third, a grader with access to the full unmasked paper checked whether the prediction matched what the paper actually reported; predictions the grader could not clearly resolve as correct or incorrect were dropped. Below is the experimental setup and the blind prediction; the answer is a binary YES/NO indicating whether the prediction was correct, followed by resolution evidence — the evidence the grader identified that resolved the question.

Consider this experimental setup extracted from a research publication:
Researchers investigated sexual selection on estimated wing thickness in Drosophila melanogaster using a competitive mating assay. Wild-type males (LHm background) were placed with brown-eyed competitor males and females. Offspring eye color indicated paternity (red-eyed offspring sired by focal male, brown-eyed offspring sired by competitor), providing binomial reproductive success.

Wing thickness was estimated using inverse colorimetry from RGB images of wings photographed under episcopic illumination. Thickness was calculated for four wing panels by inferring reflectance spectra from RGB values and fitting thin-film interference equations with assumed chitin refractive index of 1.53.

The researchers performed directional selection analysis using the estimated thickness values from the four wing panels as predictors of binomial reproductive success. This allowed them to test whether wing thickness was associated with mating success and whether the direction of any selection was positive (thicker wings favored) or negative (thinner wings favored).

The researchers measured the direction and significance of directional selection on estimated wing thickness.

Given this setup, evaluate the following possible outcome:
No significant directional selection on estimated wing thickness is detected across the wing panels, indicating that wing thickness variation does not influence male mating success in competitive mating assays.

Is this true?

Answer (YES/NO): NO